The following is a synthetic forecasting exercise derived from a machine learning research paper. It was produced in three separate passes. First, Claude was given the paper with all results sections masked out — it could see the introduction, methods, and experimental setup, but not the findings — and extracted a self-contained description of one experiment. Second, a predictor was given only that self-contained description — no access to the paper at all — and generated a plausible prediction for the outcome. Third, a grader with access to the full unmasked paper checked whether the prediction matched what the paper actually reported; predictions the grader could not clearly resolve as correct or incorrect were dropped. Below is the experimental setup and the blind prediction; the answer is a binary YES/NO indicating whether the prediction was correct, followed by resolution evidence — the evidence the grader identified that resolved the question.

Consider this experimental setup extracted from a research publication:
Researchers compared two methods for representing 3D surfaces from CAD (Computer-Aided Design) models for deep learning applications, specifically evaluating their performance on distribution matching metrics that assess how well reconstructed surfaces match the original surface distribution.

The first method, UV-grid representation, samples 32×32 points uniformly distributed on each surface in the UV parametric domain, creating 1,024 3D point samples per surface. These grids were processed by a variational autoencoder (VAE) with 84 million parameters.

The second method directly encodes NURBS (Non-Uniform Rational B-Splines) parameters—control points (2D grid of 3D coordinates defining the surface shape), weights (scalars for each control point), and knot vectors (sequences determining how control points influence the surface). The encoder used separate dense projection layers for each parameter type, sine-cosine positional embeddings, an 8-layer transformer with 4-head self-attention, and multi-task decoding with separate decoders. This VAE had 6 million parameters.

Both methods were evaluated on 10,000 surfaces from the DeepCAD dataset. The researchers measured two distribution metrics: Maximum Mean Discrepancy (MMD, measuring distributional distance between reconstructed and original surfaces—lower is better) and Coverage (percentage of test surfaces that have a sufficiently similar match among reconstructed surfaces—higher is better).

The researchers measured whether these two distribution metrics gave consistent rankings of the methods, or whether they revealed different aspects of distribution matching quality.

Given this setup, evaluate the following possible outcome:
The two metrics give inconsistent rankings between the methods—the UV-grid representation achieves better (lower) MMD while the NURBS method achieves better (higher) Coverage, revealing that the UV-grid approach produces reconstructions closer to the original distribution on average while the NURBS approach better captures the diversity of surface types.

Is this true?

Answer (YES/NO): YES